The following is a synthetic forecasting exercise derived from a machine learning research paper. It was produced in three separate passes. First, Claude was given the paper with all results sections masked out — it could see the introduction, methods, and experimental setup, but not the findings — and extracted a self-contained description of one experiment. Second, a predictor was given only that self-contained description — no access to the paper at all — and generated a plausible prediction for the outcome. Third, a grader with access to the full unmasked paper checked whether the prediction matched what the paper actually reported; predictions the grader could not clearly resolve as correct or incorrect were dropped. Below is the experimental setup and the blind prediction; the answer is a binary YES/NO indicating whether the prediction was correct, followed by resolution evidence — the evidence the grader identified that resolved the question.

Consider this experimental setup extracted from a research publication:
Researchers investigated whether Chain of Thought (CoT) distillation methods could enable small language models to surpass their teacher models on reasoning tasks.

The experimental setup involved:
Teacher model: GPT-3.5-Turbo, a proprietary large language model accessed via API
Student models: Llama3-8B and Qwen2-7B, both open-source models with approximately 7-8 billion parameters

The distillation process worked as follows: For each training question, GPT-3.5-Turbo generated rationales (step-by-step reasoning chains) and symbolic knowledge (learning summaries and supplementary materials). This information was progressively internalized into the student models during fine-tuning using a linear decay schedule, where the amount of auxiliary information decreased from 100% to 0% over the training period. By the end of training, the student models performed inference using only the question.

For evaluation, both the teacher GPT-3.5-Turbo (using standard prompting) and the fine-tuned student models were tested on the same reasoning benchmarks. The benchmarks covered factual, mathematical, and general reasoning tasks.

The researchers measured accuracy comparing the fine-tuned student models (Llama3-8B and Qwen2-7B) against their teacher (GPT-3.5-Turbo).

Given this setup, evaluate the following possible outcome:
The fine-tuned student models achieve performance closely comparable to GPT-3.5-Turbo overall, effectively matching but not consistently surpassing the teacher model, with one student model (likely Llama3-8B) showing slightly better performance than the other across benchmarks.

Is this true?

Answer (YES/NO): NO